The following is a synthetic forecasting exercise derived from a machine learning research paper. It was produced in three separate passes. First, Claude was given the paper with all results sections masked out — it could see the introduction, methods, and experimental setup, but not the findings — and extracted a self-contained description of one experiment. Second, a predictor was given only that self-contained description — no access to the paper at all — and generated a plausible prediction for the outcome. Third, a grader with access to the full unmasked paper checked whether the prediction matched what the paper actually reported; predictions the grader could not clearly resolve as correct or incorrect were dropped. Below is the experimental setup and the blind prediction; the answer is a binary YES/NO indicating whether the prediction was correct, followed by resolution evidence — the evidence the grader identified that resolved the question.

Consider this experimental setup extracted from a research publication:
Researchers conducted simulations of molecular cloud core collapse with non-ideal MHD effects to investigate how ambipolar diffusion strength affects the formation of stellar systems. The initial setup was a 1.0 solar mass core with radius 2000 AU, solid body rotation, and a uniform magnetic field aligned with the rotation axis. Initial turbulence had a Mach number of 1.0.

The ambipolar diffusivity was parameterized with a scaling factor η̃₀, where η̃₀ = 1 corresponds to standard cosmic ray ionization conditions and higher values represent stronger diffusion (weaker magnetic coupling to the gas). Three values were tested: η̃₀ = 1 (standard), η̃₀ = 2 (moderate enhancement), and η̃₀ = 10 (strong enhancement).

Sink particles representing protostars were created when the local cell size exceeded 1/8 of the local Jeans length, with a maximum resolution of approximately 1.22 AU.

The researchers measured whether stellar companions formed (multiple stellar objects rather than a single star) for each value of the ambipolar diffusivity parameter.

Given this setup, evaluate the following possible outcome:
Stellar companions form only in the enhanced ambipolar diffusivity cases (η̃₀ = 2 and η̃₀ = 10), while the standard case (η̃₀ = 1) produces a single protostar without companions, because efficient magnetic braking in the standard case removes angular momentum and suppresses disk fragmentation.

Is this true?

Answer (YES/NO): YES